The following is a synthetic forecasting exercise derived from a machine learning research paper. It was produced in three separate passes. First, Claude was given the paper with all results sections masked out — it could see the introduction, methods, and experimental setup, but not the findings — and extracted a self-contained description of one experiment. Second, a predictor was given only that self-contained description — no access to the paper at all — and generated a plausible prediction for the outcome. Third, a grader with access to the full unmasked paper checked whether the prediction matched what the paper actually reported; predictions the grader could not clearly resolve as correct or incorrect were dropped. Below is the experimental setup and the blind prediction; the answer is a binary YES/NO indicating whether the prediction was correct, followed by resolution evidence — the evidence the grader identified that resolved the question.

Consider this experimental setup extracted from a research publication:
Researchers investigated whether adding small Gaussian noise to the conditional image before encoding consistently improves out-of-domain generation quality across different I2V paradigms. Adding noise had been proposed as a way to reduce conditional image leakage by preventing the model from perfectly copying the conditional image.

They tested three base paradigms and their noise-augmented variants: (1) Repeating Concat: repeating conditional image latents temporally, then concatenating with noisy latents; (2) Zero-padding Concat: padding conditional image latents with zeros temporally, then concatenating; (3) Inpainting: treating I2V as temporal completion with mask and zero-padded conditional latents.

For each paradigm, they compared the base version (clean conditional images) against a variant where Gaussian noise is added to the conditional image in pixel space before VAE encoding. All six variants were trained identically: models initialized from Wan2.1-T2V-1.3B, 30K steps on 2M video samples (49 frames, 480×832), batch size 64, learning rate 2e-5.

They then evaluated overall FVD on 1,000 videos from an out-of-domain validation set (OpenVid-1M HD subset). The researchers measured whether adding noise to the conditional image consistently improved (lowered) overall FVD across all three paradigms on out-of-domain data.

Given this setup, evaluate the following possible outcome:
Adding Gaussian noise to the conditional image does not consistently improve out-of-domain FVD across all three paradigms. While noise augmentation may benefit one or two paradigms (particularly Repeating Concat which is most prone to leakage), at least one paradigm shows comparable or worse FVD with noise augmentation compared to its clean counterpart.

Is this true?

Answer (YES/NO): YES